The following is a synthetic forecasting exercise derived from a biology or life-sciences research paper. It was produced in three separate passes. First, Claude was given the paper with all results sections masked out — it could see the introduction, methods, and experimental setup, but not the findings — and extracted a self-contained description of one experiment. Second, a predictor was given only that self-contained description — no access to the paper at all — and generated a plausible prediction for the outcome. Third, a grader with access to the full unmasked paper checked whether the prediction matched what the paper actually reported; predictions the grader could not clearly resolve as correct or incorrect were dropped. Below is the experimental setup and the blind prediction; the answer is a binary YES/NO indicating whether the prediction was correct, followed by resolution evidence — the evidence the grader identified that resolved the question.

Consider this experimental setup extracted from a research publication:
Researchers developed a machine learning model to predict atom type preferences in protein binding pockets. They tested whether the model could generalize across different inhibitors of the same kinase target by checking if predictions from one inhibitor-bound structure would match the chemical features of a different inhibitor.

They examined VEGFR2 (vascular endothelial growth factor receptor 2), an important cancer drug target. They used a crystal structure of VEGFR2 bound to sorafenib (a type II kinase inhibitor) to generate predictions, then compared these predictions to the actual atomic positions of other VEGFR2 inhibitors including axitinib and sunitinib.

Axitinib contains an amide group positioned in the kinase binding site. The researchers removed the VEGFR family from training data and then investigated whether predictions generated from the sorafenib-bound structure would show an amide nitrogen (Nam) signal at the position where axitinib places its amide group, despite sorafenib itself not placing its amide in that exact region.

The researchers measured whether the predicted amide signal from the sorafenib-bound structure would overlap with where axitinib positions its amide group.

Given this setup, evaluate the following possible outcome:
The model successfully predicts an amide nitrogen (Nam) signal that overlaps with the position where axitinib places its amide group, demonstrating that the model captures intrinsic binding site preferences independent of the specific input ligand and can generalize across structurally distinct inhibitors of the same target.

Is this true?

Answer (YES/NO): YES